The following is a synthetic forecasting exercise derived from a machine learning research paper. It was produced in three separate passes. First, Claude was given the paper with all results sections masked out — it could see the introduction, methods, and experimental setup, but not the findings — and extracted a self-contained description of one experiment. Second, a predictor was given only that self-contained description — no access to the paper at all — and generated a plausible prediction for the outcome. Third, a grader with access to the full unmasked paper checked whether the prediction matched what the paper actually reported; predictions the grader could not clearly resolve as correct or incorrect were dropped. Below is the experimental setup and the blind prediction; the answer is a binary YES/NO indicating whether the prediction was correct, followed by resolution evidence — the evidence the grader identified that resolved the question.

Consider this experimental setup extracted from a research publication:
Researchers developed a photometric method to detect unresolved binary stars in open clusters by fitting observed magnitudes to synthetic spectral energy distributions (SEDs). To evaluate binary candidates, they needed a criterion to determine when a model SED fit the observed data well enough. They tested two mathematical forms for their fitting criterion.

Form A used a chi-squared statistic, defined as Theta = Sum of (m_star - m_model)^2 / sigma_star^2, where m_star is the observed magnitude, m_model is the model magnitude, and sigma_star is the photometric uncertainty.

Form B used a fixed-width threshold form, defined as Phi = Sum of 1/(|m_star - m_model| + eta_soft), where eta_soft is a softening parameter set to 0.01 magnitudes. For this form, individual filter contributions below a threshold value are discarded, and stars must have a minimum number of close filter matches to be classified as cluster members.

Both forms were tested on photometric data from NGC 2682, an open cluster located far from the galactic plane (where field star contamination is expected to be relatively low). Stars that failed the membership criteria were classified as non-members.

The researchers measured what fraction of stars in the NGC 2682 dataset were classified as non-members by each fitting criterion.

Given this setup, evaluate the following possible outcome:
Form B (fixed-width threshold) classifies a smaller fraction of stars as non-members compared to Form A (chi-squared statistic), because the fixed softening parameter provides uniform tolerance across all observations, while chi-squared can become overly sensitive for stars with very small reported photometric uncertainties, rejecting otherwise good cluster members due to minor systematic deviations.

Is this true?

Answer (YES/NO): YES